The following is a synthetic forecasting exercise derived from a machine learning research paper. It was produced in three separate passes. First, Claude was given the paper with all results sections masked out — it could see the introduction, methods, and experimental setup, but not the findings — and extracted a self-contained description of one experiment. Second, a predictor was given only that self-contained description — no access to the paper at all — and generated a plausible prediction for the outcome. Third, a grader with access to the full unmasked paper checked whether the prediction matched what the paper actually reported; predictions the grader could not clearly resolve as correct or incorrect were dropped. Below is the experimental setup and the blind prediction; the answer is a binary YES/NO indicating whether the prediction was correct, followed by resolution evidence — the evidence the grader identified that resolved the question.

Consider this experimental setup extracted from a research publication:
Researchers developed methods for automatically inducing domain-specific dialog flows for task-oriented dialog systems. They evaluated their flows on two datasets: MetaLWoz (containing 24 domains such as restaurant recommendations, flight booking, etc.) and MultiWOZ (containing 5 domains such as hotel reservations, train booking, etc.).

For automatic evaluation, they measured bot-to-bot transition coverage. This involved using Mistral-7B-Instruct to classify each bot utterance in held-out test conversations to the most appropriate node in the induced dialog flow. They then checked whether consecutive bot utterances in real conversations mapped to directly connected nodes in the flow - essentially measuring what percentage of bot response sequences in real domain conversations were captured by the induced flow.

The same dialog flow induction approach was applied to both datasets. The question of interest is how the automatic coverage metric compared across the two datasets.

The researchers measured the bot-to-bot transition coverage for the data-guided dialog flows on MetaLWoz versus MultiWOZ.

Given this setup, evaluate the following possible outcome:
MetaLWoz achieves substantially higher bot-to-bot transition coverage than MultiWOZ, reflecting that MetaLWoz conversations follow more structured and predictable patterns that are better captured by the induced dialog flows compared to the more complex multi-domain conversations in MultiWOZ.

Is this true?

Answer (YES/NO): NO